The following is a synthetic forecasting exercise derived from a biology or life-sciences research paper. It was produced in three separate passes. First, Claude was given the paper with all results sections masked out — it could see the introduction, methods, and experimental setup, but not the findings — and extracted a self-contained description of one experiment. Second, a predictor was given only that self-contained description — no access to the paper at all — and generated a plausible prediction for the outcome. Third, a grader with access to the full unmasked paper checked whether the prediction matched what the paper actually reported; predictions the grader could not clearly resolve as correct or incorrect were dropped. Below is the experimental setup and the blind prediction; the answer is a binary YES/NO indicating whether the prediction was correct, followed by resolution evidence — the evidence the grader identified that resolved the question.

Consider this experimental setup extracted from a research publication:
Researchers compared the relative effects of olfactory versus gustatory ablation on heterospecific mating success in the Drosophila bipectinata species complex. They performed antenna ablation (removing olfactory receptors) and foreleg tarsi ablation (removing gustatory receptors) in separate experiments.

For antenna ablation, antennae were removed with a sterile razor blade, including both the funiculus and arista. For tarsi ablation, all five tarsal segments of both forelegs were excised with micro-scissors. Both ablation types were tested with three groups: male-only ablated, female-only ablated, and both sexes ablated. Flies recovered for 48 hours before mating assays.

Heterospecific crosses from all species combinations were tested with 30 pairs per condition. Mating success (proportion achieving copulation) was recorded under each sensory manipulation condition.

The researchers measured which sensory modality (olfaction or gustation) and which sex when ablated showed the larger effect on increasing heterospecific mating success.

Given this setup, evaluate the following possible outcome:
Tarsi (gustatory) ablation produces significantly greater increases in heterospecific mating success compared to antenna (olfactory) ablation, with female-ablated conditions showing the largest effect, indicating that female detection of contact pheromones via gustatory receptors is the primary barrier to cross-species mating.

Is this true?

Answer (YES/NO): NO